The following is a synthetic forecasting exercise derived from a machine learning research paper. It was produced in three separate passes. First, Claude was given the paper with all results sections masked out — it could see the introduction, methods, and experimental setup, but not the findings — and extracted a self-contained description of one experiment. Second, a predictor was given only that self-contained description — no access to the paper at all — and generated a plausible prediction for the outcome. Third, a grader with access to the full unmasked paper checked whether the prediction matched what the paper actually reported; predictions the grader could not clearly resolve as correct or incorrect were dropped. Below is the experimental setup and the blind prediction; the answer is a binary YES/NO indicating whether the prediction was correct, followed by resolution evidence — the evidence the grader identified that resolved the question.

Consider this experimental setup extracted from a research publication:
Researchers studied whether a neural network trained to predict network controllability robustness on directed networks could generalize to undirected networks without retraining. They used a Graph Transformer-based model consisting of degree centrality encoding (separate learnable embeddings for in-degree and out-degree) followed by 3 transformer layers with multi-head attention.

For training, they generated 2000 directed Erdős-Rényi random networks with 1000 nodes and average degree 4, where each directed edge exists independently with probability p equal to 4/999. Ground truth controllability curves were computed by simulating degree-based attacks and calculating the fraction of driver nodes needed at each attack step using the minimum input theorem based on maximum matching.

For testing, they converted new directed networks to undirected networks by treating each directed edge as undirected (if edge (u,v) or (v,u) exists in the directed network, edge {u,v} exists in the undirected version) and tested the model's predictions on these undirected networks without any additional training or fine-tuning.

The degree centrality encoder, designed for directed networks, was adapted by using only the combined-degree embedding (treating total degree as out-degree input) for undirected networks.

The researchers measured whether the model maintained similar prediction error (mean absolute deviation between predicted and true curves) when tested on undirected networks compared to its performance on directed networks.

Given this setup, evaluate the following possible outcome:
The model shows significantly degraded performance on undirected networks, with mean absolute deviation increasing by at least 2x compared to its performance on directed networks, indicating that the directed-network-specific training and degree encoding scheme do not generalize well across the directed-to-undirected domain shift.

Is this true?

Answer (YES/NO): NO